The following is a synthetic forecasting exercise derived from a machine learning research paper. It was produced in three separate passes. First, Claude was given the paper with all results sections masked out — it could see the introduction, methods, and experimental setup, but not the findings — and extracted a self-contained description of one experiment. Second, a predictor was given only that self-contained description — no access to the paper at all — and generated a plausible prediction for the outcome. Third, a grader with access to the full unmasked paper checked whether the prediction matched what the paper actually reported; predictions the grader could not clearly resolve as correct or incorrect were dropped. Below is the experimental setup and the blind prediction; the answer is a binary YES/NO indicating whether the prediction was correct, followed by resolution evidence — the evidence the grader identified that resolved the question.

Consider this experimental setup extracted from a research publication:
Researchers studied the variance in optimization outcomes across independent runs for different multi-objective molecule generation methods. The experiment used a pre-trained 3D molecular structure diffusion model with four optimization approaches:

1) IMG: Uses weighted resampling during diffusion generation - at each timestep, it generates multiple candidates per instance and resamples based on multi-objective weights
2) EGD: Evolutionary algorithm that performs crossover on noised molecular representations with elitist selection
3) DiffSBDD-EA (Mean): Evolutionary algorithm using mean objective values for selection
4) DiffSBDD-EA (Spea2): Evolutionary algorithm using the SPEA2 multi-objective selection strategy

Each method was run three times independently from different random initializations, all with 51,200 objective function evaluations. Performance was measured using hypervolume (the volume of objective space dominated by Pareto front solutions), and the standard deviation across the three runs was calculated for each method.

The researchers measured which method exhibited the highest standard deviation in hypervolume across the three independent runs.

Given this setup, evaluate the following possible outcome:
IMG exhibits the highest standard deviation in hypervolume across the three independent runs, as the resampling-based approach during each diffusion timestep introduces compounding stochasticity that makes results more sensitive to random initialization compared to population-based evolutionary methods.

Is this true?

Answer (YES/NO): YES